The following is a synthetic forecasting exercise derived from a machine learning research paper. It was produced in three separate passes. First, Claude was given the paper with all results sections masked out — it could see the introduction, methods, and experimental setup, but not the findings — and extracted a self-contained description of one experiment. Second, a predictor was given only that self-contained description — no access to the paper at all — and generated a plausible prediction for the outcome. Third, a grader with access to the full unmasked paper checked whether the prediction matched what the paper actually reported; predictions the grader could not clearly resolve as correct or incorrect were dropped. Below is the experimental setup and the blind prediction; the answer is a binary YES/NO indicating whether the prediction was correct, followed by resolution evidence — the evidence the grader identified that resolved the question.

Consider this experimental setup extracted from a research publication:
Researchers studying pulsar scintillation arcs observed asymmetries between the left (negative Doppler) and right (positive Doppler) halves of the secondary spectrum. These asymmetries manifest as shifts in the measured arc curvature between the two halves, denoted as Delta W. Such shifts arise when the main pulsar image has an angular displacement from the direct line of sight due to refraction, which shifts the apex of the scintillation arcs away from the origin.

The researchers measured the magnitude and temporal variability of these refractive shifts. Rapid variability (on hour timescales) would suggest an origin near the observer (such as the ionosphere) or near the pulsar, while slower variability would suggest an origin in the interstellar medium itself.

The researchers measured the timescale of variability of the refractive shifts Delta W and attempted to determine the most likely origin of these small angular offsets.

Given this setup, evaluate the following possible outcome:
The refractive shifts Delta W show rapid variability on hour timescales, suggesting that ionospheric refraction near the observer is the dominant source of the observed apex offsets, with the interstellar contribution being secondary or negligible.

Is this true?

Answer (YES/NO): YES